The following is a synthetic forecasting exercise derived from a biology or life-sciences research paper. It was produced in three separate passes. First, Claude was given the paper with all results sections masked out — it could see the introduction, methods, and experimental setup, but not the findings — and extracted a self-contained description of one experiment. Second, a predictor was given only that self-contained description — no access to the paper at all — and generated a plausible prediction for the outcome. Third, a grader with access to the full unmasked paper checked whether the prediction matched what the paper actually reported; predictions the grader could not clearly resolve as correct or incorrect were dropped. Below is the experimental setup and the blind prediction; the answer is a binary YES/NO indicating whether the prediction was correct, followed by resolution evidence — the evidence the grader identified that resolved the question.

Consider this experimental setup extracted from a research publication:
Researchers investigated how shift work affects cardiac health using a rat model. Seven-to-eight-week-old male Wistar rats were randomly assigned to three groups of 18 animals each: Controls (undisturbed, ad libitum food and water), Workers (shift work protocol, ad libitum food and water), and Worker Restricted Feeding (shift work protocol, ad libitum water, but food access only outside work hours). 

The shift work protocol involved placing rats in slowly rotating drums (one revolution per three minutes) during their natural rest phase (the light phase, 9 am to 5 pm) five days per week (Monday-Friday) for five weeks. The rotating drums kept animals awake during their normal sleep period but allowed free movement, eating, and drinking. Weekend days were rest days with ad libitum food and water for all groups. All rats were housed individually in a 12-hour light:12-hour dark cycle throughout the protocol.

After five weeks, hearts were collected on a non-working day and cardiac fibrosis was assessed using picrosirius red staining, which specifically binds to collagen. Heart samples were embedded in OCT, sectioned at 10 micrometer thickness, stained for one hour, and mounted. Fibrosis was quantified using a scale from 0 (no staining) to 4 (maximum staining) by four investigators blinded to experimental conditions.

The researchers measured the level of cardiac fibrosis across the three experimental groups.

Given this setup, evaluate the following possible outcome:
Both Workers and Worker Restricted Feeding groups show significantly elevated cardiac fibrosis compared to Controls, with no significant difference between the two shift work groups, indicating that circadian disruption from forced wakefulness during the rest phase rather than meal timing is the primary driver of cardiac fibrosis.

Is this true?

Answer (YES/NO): YES